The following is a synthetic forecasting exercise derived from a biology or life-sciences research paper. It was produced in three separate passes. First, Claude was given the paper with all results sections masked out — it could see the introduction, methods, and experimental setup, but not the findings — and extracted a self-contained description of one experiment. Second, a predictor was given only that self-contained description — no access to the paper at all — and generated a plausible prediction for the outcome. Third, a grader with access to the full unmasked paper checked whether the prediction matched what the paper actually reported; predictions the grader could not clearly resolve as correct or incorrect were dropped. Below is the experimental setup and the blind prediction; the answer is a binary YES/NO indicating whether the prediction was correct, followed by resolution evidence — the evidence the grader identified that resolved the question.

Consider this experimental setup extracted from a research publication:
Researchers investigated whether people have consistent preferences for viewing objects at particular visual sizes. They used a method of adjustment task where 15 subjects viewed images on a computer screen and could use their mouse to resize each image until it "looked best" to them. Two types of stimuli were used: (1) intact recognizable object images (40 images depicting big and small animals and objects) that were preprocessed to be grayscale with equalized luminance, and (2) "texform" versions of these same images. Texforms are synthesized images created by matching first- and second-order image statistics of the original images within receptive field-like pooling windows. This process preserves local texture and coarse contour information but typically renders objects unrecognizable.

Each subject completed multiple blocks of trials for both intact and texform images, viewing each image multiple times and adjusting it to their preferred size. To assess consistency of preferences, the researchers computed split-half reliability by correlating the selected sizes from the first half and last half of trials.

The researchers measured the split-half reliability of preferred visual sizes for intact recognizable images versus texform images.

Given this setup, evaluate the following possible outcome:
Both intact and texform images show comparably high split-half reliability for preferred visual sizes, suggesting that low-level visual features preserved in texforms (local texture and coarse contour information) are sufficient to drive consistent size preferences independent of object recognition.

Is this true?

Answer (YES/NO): NO